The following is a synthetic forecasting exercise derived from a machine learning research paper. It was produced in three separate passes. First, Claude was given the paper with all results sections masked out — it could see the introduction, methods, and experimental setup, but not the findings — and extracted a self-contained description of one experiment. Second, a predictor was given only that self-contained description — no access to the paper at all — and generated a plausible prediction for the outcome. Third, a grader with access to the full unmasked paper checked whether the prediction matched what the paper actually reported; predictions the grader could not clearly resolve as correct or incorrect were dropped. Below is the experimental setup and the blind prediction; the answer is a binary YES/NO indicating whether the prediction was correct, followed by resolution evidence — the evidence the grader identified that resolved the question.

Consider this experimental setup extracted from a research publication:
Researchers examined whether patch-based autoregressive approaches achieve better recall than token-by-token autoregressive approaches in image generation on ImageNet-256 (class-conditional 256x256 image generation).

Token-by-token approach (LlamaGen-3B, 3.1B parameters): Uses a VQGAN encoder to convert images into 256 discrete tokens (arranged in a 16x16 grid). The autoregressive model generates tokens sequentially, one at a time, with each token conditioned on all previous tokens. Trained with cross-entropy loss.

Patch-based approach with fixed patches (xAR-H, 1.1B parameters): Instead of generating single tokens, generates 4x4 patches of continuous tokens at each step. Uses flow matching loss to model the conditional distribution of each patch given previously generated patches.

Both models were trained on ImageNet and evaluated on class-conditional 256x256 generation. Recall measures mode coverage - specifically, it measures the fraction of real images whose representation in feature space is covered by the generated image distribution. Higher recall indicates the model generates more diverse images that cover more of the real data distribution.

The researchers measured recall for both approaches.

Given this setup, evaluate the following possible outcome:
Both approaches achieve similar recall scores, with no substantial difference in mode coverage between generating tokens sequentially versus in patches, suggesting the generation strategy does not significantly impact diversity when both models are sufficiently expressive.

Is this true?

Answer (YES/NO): NO